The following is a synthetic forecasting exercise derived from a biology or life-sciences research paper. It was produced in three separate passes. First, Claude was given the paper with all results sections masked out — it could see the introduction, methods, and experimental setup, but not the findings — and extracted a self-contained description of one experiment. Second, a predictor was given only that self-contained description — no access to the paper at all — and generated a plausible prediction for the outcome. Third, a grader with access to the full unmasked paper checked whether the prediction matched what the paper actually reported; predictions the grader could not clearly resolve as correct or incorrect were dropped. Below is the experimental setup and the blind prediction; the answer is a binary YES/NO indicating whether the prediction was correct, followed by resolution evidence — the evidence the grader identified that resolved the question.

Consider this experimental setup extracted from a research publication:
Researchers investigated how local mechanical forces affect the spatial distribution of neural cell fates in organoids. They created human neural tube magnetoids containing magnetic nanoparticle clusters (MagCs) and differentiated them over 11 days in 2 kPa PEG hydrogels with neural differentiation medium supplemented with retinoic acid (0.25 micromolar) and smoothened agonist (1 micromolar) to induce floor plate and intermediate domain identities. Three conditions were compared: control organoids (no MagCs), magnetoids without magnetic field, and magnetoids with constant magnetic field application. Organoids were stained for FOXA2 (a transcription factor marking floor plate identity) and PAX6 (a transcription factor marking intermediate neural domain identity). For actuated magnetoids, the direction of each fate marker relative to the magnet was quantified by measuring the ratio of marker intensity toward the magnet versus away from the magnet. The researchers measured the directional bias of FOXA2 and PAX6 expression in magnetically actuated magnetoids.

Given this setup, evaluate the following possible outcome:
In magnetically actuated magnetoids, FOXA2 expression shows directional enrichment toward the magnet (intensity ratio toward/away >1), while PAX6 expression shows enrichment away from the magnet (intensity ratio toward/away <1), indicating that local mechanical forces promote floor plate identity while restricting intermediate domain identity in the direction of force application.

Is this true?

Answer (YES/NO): YES